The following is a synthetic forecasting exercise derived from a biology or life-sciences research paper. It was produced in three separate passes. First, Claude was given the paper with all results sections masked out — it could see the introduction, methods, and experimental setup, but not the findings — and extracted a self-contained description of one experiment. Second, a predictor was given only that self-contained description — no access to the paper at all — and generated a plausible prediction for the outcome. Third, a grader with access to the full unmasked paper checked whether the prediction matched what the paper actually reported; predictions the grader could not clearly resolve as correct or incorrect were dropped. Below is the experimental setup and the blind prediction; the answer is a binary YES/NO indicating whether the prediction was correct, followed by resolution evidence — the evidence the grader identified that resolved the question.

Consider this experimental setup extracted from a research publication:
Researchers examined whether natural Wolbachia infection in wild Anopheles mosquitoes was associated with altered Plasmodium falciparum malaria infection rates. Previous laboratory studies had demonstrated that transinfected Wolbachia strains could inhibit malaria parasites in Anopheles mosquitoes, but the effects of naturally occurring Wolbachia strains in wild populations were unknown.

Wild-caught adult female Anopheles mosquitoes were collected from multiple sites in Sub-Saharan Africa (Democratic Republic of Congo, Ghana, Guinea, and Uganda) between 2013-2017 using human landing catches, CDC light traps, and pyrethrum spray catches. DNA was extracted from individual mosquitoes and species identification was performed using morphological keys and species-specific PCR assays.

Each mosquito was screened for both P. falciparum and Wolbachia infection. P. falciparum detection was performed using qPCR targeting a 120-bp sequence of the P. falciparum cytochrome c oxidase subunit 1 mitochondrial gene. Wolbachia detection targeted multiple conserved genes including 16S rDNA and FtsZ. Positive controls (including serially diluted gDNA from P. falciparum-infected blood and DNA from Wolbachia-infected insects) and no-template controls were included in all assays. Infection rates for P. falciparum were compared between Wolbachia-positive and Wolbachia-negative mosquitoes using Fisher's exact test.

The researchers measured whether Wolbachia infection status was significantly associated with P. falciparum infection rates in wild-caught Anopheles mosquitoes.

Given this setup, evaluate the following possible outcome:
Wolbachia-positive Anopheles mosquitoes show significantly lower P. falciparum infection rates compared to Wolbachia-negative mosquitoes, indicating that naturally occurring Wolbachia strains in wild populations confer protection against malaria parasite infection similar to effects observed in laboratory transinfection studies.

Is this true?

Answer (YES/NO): NO